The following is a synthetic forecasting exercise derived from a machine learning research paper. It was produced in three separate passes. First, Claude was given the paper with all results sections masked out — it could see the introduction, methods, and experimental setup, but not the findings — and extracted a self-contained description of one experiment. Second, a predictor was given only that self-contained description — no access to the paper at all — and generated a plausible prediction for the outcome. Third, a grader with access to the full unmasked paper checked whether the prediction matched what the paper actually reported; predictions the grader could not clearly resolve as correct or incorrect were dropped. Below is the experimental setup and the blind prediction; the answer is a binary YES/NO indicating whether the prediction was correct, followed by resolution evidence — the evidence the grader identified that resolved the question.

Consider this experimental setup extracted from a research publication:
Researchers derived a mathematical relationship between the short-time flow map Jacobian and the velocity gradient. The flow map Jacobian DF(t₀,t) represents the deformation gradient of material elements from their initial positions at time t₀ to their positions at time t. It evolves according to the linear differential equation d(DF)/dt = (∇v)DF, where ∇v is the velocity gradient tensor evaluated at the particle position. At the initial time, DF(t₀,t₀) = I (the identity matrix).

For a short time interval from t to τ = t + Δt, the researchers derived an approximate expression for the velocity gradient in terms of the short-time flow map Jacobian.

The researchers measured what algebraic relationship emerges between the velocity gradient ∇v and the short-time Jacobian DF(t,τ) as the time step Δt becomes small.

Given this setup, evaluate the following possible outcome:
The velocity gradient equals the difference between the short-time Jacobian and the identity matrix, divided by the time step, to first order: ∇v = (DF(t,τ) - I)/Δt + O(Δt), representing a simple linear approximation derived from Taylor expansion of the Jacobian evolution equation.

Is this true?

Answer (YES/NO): YES